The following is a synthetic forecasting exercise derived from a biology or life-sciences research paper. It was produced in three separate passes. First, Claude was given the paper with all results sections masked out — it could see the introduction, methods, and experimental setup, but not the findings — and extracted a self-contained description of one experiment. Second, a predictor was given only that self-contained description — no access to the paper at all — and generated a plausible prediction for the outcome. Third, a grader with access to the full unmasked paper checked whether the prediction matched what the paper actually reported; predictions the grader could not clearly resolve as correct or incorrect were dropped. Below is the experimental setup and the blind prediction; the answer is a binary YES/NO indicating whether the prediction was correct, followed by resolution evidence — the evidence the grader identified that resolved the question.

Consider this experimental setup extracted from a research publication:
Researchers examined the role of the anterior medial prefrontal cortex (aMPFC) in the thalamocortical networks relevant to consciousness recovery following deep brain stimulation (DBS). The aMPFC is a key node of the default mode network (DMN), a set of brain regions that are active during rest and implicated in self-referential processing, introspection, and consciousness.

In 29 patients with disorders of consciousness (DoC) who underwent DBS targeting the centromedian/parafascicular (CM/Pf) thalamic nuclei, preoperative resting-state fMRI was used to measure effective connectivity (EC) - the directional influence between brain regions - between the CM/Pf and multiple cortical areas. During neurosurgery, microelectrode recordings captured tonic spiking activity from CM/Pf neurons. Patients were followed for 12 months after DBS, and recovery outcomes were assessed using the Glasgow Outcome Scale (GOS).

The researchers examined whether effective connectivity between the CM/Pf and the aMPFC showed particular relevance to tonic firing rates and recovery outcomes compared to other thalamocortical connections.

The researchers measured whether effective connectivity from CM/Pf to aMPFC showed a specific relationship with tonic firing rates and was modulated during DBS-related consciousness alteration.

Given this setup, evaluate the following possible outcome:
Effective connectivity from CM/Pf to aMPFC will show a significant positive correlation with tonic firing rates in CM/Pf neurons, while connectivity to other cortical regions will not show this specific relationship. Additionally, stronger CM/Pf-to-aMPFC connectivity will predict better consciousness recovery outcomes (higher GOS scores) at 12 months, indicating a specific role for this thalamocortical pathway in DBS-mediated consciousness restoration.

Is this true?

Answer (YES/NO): NO